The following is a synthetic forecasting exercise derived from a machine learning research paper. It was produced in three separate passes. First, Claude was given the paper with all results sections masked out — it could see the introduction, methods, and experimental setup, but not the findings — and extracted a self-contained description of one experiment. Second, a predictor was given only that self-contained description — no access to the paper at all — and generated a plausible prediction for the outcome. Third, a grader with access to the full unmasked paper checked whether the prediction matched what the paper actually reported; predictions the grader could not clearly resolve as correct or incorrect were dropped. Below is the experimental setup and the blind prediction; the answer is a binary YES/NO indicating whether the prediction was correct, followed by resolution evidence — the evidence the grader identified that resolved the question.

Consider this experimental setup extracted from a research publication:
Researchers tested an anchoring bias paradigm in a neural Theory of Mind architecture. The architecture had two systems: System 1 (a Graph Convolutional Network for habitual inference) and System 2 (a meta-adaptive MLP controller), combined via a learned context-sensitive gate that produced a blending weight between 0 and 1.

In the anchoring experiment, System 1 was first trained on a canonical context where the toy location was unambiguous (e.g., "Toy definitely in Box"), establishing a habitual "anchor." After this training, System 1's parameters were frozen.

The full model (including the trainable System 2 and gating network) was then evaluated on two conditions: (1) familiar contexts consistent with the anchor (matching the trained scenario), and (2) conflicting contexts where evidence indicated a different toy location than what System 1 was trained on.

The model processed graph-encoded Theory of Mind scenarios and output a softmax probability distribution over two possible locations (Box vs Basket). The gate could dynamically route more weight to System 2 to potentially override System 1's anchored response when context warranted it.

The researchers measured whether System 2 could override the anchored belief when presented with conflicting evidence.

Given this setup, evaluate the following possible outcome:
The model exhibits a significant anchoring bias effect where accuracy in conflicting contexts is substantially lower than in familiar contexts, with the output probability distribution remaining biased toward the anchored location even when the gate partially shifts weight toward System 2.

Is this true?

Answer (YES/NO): NO